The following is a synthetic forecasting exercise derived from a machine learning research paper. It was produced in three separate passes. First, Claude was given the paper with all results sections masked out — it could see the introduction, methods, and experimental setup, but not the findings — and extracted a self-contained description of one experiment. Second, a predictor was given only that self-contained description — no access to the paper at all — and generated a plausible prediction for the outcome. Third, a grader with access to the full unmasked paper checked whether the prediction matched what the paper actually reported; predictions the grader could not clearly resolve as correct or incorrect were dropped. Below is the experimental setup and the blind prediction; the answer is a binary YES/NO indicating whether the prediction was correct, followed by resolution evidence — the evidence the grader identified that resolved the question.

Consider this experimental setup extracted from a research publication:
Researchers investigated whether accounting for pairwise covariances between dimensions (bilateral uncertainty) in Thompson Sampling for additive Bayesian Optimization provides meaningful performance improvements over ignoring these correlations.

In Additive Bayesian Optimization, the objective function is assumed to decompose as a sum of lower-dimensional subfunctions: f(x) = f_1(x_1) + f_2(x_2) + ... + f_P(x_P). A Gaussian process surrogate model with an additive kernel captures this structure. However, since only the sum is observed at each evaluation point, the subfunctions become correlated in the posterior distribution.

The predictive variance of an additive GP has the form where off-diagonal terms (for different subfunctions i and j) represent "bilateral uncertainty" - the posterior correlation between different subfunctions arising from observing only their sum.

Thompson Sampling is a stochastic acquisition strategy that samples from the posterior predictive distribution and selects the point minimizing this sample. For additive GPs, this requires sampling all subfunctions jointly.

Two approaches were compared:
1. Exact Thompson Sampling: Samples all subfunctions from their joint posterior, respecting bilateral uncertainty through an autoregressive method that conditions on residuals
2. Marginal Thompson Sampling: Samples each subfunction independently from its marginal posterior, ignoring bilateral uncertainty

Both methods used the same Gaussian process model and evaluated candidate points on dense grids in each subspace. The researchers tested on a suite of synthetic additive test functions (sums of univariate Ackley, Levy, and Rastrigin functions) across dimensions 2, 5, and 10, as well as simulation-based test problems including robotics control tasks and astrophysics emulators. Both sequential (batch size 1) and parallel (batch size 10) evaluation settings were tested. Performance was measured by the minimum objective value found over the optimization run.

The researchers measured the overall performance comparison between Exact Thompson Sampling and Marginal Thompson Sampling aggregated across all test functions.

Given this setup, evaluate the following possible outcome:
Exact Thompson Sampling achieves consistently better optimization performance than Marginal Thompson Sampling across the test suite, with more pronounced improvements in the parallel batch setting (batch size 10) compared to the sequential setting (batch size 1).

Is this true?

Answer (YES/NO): NO